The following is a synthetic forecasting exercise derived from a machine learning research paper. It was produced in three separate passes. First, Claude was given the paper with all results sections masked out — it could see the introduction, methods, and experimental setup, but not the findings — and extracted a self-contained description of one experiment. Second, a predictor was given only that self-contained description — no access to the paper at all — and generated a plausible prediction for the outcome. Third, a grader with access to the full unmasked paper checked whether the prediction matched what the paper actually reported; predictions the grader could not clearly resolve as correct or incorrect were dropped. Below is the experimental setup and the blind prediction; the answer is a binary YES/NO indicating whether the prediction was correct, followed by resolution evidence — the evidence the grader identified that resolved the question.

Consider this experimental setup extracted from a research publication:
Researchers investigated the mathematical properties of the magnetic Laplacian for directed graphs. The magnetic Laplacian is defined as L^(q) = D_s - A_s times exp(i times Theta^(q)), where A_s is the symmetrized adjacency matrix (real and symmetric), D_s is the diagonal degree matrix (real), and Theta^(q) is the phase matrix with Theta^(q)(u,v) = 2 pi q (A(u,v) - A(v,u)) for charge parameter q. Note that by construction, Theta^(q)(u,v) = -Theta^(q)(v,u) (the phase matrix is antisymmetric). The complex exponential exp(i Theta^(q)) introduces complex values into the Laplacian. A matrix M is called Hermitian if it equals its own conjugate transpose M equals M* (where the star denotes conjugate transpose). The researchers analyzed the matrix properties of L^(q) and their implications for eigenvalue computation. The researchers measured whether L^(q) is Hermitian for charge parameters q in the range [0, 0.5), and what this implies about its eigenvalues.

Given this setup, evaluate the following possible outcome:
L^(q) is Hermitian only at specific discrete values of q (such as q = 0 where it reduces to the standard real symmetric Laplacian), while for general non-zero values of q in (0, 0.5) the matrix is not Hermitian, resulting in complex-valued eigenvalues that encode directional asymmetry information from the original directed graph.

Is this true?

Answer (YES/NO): NO